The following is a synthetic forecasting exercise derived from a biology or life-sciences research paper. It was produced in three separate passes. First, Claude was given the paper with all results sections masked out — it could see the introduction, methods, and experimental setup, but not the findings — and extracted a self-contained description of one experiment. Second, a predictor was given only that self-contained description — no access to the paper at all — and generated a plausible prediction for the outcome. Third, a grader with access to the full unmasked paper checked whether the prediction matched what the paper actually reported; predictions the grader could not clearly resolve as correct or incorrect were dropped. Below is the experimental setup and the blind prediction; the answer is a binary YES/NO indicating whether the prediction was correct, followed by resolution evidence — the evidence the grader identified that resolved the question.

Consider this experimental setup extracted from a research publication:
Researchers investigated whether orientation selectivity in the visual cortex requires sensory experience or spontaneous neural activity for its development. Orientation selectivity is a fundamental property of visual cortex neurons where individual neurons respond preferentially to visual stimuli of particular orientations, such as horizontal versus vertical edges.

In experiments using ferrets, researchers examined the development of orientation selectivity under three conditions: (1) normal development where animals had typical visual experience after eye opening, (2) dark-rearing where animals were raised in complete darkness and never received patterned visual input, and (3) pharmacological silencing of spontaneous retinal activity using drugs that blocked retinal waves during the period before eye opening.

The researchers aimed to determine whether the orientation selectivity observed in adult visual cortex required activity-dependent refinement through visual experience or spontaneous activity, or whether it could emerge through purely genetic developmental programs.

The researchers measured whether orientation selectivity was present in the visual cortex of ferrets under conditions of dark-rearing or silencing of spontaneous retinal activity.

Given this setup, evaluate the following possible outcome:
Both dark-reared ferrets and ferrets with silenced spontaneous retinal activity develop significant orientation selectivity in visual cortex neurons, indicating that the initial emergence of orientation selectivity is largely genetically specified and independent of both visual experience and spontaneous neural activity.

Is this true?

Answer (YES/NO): YES